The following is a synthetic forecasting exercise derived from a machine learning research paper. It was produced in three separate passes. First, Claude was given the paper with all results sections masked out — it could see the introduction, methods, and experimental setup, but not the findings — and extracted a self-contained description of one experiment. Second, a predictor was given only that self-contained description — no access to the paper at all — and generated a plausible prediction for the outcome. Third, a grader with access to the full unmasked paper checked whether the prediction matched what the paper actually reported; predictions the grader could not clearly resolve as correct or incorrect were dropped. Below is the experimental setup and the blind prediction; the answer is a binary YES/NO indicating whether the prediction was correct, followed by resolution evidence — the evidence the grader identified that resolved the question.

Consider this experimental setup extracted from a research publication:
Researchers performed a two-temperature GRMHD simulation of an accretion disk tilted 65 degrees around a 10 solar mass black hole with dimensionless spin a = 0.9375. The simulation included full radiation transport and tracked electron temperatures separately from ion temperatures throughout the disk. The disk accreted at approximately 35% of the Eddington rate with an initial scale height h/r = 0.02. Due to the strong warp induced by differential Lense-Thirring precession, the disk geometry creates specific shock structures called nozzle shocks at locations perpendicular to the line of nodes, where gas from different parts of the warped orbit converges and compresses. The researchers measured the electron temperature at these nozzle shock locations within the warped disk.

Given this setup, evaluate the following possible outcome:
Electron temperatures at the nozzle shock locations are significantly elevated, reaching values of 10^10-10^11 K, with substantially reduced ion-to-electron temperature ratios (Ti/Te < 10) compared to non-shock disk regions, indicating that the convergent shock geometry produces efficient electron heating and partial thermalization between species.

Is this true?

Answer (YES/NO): NO